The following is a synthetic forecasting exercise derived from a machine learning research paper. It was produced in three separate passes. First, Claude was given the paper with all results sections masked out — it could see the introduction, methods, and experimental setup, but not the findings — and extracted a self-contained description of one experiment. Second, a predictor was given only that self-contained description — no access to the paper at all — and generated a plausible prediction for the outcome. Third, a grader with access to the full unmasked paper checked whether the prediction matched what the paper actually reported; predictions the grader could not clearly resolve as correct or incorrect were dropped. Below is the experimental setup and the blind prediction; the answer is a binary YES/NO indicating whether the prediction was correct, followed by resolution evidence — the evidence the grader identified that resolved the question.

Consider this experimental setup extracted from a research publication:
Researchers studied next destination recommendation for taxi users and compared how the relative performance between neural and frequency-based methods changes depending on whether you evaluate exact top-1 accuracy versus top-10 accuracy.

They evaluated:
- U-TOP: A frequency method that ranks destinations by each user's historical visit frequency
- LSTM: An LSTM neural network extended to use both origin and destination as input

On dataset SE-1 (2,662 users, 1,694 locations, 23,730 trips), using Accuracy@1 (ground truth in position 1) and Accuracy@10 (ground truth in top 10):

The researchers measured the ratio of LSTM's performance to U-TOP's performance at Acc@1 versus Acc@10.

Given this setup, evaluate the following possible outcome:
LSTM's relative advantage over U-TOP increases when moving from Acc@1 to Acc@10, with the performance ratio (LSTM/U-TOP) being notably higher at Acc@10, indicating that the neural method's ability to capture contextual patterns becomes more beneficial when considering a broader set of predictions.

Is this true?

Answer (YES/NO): NO